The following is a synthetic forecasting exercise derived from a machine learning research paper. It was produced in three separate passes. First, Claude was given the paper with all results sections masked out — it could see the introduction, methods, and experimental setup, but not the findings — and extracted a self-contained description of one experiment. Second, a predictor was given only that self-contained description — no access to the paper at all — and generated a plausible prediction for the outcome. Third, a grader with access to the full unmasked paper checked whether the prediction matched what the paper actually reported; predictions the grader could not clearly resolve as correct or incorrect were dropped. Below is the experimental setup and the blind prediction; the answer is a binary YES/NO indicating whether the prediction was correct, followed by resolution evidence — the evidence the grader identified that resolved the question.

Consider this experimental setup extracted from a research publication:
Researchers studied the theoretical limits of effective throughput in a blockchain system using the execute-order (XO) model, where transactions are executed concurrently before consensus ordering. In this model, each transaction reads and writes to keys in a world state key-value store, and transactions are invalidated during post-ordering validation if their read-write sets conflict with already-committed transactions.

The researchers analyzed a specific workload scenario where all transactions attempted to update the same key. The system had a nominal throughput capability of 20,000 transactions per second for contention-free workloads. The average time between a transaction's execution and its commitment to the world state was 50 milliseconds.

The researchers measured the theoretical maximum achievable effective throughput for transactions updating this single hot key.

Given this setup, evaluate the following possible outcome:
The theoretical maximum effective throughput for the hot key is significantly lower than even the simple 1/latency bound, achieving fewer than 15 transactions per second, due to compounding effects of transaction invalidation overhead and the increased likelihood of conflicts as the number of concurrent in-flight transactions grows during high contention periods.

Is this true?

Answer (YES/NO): NO